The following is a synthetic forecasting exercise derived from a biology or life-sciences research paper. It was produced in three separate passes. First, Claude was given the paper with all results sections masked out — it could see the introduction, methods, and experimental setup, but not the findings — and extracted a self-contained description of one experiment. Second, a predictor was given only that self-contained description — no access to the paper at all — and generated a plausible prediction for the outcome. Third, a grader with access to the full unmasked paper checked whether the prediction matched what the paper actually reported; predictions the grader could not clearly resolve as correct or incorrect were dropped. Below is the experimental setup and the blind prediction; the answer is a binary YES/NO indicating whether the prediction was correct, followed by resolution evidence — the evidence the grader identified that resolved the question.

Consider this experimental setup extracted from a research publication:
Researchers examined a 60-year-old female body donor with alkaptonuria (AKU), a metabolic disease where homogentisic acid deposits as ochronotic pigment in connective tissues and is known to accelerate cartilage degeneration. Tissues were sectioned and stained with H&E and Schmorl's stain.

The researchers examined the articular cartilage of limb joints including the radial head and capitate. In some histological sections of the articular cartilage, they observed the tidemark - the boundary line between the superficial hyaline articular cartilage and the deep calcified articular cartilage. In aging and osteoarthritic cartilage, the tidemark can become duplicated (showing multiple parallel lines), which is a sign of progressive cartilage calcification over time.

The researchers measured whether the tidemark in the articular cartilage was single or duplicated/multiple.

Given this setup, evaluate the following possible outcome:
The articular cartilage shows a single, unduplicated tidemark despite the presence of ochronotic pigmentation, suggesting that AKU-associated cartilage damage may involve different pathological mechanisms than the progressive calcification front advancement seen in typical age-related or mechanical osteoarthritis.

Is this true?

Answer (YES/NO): NO